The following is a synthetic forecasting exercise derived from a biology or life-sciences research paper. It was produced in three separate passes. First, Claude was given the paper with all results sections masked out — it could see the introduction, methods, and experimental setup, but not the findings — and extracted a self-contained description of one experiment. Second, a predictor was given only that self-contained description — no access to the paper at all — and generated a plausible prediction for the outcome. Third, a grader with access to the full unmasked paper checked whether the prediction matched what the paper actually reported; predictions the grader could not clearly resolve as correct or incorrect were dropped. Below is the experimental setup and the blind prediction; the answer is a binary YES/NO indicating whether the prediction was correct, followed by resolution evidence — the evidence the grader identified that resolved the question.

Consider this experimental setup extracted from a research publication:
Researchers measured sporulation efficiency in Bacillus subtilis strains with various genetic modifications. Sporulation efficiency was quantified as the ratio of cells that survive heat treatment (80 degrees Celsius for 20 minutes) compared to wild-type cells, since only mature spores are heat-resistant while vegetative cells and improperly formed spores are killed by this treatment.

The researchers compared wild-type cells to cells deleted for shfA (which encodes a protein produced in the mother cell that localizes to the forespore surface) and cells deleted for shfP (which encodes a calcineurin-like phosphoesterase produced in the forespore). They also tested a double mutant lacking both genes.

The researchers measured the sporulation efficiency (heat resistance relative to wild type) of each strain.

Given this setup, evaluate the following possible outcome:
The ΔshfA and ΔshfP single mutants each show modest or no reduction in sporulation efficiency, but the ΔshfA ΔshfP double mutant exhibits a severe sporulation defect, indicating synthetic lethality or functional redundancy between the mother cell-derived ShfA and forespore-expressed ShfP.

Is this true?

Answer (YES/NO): NO